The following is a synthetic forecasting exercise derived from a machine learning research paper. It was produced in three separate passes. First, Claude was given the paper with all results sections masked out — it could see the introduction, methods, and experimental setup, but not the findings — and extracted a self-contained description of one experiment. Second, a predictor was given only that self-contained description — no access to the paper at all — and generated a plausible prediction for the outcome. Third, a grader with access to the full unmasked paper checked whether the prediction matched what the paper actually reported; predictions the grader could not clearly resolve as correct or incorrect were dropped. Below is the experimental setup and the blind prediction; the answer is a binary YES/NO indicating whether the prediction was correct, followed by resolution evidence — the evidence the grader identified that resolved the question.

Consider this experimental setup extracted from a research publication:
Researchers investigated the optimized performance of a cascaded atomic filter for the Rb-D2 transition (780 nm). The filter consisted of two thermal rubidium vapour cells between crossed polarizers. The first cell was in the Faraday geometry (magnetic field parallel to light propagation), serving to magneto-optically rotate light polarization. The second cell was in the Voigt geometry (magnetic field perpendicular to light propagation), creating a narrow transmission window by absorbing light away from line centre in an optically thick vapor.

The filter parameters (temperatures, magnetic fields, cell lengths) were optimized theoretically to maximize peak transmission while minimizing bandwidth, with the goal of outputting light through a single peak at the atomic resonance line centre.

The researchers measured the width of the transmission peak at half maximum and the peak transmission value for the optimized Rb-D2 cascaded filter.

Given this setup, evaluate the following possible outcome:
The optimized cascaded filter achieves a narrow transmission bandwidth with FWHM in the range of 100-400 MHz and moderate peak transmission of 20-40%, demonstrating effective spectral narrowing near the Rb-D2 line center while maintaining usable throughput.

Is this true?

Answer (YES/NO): NO